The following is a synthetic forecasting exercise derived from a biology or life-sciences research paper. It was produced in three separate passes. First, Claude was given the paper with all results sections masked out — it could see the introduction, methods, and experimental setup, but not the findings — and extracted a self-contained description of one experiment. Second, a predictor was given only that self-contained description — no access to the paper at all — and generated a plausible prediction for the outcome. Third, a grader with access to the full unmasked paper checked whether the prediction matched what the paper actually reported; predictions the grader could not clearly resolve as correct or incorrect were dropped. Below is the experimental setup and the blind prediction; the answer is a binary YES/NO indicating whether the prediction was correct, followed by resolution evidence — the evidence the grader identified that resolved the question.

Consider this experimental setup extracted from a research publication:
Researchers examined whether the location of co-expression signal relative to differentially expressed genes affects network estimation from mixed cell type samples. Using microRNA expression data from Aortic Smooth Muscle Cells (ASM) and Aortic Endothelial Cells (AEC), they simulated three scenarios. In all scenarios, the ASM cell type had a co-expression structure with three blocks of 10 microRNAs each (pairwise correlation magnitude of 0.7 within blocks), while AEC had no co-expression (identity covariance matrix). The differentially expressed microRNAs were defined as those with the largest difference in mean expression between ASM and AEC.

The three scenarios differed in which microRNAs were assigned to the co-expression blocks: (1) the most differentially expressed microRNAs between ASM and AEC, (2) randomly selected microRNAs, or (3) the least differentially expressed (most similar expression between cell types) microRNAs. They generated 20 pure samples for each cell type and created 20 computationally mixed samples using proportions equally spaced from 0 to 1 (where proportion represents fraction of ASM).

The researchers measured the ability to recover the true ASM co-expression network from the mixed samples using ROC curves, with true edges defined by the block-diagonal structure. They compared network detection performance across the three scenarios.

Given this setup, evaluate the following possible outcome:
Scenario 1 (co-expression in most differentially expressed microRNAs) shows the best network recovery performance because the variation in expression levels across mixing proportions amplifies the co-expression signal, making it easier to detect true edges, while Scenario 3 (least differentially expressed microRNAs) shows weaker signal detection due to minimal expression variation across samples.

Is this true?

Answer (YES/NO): NO